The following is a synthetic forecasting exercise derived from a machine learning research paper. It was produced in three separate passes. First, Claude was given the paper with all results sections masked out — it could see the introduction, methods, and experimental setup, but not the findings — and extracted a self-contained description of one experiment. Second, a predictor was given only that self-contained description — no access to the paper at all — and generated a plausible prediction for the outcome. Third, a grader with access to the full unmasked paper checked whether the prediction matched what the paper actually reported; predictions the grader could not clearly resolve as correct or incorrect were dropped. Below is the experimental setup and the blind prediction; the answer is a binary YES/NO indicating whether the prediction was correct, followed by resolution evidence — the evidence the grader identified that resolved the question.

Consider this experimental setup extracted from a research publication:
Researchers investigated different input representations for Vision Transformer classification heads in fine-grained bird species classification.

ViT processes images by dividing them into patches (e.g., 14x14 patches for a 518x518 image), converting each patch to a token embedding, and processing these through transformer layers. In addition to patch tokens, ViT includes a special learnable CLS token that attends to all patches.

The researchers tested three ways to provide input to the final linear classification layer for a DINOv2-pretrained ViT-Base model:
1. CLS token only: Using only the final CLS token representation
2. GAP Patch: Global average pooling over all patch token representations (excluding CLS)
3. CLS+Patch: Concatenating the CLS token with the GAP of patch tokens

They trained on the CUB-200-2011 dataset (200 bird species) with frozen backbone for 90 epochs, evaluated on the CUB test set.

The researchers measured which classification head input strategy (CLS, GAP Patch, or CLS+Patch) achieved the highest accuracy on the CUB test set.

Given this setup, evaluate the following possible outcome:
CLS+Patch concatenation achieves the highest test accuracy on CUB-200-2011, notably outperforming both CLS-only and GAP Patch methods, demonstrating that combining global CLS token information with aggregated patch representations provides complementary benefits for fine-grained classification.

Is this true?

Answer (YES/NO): NO